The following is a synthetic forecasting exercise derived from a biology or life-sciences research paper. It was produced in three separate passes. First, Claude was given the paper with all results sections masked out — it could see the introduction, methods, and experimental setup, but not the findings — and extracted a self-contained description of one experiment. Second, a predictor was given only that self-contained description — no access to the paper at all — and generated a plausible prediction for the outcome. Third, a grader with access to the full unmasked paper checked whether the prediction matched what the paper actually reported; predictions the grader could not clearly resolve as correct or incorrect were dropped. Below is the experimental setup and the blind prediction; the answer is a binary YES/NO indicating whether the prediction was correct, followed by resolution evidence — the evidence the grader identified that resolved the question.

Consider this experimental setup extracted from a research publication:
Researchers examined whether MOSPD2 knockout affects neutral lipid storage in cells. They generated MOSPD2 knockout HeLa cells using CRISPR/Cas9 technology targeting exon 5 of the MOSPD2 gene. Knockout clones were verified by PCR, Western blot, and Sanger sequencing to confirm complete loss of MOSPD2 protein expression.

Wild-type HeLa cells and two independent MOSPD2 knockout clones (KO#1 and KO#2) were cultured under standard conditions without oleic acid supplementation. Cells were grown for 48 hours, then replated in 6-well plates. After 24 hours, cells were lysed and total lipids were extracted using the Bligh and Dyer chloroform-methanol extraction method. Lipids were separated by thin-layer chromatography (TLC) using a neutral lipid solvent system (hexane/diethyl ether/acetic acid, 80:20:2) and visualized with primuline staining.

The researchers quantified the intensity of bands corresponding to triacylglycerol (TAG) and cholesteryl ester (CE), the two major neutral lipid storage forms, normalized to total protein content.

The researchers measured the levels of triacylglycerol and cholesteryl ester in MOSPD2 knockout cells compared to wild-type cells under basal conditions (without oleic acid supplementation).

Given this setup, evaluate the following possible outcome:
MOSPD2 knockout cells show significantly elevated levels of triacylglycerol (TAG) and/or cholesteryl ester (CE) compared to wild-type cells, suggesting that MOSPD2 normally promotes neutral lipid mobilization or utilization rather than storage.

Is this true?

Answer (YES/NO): NO